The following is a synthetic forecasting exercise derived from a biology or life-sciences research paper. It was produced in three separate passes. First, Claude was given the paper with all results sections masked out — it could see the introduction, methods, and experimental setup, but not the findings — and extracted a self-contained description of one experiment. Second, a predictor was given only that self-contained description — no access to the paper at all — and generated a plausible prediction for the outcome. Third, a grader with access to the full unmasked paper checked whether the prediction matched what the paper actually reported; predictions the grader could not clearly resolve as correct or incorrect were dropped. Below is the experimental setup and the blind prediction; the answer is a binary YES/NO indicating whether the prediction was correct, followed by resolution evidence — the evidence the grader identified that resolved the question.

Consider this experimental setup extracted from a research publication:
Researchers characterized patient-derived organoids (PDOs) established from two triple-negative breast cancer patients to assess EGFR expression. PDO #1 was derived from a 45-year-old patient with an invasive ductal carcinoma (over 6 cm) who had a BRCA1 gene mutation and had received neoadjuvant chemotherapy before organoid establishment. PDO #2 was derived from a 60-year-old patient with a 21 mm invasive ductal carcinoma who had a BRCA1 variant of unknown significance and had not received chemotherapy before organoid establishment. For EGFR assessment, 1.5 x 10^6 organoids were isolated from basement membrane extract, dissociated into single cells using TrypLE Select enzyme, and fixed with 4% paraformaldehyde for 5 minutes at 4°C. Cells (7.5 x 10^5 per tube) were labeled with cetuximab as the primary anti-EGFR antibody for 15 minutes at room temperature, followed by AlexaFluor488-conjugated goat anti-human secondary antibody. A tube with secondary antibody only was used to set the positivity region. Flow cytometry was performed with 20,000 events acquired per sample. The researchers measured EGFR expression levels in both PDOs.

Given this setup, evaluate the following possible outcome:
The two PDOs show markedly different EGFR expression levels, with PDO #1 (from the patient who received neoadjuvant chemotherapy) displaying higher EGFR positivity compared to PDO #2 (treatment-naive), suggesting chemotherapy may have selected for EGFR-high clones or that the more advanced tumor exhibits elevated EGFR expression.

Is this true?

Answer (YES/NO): NO